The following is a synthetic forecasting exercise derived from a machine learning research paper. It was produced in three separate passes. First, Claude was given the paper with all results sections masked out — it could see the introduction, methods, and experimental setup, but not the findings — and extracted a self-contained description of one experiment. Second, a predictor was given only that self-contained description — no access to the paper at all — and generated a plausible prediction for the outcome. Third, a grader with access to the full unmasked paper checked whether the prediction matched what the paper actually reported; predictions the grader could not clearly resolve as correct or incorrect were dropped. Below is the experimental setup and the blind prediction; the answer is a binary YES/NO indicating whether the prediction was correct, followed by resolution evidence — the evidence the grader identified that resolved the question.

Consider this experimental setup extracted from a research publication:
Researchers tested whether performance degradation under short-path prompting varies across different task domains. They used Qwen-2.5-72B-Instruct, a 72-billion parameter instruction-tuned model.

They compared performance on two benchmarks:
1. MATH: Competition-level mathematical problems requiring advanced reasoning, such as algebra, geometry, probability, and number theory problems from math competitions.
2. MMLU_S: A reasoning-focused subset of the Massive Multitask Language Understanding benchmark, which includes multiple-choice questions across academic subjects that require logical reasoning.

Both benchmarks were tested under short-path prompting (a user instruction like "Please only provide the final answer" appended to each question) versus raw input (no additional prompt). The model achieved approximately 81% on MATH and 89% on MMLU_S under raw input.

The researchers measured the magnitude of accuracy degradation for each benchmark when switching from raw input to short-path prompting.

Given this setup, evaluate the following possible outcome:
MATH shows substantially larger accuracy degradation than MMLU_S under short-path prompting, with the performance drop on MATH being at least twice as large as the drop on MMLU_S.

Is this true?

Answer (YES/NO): YES